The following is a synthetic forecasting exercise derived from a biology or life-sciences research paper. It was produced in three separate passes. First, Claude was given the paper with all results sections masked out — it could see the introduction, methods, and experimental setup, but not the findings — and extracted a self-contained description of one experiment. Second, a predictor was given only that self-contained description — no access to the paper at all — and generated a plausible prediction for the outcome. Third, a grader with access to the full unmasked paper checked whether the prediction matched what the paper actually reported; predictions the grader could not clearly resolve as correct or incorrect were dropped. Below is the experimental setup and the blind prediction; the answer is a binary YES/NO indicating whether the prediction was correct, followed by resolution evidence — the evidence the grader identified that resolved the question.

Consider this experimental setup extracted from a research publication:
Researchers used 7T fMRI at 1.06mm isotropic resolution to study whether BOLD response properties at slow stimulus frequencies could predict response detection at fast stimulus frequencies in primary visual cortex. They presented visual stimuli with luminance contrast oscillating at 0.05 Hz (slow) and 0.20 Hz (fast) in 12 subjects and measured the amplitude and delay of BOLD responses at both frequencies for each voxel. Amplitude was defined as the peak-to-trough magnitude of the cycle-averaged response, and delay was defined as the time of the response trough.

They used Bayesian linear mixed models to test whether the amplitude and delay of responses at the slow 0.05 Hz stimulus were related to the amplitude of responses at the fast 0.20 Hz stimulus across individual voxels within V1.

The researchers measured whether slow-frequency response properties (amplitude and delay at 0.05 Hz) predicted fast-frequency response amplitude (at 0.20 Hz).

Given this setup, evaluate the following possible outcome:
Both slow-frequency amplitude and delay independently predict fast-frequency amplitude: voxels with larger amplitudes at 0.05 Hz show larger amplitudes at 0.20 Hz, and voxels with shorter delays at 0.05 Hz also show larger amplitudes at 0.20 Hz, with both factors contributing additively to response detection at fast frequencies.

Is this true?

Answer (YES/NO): NO